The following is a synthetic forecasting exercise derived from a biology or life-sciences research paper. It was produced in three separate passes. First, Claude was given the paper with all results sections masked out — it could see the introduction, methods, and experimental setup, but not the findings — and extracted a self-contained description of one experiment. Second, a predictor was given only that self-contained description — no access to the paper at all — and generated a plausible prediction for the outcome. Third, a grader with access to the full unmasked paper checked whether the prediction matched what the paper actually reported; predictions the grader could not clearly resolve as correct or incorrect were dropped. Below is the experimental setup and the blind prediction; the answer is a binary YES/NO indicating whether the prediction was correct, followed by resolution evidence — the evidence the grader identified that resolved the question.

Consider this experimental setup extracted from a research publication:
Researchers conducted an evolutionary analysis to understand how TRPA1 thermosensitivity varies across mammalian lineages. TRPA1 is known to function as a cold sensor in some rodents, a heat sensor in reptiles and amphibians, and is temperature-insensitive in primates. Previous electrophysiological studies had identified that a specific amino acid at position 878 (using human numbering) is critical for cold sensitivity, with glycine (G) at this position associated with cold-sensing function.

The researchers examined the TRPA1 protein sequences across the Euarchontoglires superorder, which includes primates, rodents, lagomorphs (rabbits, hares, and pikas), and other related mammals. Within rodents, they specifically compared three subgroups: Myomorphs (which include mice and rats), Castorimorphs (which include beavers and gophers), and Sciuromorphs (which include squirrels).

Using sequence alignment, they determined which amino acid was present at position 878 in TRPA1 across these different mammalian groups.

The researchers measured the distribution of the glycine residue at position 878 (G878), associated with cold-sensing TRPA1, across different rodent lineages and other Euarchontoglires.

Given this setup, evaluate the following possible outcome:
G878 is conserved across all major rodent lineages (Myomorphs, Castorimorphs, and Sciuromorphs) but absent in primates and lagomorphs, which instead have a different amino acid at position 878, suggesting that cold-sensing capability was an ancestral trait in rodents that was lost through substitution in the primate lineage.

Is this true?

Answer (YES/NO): NO